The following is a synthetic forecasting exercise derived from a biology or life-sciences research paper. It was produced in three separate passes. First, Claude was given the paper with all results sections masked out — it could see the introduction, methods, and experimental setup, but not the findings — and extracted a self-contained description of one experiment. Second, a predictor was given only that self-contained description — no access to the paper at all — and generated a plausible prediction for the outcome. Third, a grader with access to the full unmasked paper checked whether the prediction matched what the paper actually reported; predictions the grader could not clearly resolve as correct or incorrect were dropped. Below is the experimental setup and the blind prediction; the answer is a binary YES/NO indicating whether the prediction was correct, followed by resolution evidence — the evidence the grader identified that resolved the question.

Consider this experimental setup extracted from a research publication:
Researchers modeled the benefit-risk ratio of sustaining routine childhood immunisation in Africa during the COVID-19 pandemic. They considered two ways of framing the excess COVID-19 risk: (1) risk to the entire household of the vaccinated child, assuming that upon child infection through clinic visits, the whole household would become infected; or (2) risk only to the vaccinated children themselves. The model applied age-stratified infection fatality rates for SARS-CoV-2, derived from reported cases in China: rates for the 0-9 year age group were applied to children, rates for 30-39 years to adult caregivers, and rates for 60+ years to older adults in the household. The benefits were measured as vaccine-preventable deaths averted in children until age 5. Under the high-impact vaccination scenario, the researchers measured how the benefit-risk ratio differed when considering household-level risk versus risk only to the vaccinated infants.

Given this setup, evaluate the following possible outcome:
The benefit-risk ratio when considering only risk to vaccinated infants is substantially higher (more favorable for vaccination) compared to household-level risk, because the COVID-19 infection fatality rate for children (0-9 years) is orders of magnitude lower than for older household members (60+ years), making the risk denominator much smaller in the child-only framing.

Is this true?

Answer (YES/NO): YES